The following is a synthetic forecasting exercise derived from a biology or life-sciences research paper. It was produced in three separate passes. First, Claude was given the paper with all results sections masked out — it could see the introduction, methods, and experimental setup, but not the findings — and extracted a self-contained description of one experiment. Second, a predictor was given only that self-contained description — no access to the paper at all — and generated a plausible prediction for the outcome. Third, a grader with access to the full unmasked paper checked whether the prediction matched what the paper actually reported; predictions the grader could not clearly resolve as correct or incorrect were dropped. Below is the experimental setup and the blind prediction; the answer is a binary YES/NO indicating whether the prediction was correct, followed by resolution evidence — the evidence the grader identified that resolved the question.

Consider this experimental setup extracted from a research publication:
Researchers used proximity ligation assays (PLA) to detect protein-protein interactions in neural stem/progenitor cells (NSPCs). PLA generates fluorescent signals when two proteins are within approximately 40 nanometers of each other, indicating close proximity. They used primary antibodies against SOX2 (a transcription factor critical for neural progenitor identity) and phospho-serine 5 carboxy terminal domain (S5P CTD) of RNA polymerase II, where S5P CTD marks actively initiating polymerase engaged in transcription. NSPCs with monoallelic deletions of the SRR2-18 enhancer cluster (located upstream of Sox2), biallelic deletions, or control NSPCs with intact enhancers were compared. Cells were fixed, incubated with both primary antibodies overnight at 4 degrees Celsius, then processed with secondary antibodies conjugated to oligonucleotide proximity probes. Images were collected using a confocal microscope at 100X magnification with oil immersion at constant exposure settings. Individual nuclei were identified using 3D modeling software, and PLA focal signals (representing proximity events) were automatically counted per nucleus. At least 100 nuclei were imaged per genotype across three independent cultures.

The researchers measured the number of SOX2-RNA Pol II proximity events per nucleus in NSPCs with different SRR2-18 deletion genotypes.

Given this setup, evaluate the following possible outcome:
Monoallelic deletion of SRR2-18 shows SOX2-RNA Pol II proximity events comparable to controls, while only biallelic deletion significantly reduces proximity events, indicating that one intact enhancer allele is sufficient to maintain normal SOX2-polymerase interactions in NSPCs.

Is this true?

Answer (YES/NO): NO